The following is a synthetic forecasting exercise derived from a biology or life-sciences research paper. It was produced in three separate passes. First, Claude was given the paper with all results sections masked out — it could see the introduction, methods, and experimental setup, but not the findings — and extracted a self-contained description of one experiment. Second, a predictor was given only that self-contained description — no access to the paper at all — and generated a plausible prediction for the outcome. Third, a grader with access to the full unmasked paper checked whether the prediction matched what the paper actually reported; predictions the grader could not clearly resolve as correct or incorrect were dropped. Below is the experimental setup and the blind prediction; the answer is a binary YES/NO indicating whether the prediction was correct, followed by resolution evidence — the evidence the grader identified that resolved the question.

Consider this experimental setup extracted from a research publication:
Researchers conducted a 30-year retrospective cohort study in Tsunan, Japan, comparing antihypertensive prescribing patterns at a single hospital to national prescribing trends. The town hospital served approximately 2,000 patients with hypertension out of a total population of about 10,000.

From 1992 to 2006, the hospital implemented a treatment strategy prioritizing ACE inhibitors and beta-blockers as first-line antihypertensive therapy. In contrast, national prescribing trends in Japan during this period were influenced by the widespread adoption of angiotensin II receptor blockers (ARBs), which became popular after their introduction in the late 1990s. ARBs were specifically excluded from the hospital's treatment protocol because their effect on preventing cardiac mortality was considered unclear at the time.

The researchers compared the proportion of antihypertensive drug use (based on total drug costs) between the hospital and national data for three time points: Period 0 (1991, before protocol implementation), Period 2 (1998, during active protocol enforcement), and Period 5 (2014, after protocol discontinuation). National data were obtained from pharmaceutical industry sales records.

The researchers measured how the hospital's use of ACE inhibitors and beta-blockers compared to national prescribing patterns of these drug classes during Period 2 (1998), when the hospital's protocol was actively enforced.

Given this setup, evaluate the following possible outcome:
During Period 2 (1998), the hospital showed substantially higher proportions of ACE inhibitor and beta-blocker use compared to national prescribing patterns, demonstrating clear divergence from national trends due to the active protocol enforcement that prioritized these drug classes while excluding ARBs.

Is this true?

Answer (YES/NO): YES